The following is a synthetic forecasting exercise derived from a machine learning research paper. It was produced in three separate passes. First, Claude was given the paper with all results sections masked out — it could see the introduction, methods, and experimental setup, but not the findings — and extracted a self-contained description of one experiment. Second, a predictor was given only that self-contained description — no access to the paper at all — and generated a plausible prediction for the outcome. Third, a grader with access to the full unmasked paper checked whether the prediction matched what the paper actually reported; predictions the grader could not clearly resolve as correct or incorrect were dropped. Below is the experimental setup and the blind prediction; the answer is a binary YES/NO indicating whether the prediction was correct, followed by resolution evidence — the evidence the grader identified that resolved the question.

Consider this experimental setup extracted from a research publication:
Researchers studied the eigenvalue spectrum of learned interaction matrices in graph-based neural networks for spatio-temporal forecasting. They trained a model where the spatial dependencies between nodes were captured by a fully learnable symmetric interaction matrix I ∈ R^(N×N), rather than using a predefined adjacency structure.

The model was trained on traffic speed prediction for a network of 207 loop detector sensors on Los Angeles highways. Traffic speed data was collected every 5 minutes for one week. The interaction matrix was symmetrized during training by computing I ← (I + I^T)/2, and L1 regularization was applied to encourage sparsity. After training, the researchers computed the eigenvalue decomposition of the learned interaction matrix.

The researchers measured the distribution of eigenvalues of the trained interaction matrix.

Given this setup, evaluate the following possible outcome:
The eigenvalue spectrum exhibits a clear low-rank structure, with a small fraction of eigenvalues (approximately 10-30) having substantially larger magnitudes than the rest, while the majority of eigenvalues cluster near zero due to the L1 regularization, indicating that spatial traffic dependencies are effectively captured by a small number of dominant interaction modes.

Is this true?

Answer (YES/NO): NO